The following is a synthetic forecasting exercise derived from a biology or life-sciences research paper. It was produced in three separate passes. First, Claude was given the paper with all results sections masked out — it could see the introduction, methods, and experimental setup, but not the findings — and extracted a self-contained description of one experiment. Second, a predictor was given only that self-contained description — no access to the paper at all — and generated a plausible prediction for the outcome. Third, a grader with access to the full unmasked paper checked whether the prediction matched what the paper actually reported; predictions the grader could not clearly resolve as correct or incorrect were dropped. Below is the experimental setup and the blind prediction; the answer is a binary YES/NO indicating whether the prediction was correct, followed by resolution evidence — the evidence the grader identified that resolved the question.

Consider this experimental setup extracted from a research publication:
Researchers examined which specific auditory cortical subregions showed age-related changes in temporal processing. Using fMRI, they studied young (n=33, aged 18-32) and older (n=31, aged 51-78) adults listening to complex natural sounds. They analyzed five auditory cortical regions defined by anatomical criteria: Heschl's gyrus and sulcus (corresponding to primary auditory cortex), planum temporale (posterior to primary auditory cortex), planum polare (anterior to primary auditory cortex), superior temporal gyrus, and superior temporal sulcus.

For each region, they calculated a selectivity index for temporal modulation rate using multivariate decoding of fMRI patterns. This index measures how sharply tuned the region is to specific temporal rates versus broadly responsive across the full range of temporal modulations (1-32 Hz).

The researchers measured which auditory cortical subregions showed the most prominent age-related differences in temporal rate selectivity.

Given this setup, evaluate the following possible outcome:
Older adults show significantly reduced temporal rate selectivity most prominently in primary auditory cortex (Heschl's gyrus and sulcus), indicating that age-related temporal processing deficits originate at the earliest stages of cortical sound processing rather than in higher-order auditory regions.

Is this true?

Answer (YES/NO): NO